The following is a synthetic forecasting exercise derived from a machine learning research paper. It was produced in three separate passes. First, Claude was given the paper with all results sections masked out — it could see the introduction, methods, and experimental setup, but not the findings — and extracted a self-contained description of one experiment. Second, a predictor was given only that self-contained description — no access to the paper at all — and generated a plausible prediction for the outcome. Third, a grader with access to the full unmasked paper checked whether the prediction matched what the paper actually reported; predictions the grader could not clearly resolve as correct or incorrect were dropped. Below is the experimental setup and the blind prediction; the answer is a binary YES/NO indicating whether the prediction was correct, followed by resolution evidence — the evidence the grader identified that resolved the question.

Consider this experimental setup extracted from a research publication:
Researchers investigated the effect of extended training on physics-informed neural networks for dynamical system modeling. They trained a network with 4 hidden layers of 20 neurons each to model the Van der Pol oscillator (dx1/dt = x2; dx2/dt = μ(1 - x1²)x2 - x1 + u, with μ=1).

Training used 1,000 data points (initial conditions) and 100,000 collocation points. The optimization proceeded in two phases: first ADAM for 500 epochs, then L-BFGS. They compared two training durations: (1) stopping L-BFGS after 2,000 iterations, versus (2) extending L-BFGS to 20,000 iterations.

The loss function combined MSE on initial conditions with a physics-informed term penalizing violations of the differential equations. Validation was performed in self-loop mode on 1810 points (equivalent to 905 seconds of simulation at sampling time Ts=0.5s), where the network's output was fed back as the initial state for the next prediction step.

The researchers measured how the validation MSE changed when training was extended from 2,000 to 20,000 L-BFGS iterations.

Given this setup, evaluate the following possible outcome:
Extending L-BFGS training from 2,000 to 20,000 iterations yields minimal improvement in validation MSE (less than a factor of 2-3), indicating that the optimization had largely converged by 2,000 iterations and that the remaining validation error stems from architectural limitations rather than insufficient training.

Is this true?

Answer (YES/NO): NO